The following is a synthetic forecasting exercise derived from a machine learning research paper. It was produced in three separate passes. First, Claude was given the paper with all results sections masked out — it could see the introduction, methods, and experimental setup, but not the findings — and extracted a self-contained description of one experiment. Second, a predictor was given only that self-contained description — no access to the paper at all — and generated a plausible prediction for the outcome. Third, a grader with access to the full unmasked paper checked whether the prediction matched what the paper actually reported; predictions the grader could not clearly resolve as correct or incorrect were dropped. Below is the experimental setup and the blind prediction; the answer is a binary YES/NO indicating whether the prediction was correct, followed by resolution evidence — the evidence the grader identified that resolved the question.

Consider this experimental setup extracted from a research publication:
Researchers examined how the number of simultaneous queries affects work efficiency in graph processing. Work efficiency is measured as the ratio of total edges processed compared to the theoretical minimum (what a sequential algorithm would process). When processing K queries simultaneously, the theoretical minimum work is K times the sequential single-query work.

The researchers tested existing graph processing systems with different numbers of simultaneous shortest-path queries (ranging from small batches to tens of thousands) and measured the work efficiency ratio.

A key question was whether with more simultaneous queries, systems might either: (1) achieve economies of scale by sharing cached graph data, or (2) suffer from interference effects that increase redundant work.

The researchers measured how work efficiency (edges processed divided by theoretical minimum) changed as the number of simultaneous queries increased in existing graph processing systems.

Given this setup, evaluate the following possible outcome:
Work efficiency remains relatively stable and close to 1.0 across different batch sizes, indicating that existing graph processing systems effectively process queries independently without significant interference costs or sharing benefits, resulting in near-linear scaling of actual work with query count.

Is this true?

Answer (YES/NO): NO